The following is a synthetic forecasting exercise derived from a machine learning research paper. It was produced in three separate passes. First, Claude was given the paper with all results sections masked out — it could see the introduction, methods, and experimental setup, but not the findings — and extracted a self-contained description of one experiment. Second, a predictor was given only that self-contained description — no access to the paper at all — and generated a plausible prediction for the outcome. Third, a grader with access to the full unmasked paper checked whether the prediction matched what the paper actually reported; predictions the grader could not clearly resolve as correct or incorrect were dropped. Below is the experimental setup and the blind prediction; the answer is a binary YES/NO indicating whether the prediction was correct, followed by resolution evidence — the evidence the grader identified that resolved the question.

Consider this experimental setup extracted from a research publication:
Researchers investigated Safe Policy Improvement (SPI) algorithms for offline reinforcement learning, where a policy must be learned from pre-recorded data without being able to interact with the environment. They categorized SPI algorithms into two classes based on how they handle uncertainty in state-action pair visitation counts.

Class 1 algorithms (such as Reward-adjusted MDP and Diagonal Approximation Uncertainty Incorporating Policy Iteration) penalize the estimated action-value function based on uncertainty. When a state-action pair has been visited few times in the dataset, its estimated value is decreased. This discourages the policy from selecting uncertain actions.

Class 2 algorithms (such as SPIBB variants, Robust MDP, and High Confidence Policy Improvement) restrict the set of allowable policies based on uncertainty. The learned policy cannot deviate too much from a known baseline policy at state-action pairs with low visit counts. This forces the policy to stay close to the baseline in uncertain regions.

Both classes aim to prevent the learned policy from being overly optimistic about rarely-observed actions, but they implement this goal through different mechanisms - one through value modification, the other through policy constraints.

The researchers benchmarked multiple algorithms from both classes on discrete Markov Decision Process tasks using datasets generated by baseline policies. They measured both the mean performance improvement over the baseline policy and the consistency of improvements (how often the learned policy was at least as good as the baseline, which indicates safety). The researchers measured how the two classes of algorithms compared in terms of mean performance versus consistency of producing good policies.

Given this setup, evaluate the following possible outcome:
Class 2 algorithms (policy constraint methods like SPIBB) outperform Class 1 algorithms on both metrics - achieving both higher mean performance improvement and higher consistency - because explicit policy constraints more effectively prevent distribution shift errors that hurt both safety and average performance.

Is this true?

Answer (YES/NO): NO